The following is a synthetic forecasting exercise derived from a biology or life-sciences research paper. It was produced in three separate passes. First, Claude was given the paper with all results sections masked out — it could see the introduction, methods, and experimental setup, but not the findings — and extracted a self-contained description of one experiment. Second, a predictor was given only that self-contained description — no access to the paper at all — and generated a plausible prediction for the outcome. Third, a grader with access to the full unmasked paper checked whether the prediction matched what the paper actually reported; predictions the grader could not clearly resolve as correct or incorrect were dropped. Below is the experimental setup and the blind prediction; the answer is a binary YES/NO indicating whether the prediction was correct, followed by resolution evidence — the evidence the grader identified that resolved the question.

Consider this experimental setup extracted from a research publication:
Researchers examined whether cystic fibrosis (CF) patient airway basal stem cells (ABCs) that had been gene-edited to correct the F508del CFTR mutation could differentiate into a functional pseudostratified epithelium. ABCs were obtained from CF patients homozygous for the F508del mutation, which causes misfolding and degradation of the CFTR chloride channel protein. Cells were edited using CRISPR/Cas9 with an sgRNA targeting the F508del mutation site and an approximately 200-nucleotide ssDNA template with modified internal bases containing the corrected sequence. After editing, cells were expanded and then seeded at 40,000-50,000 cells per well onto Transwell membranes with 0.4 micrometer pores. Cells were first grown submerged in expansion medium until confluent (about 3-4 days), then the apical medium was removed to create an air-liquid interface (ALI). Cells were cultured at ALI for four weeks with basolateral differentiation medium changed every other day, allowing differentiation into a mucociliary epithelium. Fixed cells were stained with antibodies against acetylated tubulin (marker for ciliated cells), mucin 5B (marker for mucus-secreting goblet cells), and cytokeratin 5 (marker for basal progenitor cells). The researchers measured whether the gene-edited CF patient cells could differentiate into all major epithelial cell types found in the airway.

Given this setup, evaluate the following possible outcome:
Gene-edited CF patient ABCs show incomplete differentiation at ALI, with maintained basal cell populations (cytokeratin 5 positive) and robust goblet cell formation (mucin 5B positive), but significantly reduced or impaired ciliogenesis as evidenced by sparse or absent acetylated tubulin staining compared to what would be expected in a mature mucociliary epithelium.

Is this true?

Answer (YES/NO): NO